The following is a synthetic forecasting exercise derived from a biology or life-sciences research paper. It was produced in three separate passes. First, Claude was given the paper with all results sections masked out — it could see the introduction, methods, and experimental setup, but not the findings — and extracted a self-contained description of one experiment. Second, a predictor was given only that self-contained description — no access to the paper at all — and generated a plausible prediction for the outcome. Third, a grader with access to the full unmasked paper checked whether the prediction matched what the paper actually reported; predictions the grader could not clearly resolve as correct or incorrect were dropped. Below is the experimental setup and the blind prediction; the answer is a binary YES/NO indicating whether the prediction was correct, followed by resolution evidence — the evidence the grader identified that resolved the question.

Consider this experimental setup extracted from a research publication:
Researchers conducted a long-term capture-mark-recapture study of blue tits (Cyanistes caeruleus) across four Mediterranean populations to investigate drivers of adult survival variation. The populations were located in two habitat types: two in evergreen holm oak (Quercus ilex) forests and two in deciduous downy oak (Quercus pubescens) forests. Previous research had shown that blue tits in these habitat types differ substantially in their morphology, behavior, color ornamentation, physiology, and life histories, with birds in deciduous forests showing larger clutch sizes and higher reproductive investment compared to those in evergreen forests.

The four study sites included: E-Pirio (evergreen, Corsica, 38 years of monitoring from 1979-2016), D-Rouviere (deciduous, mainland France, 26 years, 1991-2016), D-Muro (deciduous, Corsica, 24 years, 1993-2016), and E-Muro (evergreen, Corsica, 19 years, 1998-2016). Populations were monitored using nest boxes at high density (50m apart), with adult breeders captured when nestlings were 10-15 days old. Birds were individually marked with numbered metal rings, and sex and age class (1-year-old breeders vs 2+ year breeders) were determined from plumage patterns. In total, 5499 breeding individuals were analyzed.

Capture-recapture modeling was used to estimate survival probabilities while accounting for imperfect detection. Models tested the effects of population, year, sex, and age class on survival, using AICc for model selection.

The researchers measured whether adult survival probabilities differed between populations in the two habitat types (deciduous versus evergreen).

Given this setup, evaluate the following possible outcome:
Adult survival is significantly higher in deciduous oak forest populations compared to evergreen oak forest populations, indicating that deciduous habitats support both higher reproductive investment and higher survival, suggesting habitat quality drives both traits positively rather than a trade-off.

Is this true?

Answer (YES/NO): NO